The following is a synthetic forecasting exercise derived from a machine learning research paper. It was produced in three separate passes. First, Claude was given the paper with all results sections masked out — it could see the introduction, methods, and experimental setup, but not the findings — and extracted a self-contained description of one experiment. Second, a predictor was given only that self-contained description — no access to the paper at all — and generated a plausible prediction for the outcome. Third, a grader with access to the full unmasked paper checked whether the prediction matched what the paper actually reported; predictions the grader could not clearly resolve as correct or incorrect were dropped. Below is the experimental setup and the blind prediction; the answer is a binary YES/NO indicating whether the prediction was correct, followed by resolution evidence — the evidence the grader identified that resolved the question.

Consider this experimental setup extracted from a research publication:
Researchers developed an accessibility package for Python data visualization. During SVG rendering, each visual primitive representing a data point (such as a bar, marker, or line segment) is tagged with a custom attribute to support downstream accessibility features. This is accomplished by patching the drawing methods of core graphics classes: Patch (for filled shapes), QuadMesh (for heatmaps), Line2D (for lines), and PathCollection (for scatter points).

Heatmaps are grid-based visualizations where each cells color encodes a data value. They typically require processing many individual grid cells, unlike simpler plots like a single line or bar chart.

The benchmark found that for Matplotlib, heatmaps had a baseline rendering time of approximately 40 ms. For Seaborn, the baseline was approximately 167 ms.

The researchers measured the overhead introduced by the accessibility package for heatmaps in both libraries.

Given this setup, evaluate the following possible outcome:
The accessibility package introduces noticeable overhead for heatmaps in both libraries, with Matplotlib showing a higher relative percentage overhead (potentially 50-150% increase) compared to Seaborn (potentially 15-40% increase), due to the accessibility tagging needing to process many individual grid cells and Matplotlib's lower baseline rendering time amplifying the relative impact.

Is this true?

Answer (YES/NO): NO